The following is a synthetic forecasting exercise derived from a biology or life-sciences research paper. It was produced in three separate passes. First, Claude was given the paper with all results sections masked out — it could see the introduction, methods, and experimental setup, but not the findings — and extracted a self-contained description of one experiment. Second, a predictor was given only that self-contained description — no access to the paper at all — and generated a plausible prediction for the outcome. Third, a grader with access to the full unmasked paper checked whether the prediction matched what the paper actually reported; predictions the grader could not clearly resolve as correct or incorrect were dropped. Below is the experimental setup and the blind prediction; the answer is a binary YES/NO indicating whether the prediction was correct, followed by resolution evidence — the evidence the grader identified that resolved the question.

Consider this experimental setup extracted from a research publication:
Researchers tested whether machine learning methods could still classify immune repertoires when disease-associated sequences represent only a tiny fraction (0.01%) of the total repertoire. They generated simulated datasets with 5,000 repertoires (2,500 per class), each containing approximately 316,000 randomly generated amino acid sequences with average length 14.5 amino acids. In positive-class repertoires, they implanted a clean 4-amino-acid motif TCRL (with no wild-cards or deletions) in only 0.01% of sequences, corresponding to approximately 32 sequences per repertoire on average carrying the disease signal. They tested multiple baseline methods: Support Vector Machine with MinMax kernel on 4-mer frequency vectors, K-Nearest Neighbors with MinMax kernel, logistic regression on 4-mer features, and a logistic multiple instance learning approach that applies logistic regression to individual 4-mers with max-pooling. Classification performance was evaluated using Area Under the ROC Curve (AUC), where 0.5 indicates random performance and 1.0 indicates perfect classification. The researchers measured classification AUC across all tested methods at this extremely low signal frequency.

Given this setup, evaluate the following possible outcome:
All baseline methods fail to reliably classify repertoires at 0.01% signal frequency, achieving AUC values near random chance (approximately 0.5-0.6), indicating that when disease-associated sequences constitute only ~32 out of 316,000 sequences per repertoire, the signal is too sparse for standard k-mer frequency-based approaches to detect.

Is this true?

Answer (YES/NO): YES